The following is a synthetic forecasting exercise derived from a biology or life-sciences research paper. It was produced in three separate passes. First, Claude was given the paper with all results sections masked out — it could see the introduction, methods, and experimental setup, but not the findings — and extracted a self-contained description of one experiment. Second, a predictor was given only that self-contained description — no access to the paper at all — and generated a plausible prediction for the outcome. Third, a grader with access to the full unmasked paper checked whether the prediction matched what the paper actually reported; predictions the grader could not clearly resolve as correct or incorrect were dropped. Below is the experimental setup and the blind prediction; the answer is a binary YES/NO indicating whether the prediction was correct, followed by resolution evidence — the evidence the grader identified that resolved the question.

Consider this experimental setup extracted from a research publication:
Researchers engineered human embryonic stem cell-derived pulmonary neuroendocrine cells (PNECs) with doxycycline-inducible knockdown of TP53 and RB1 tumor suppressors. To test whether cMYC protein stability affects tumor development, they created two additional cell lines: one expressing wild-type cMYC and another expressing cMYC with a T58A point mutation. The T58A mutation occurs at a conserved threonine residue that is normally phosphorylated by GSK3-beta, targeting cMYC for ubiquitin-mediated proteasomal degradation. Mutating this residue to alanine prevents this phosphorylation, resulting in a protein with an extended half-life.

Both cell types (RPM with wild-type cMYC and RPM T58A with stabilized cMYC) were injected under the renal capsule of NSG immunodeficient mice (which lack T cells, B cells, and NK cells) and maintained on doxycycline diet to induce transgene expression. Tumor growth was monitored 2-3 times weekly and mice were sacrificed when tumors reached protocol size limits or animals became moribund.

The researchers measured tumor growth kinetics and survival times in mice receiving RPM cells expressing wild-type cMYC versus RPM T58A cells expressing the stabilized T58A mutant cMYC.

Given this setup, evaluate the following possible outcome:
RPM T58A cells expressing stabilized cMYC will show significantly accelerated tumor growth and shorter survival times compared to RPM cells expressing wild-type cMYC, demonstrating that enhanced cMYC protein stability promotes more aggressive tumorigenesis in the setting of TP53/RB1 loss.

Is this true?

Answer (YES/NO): NO